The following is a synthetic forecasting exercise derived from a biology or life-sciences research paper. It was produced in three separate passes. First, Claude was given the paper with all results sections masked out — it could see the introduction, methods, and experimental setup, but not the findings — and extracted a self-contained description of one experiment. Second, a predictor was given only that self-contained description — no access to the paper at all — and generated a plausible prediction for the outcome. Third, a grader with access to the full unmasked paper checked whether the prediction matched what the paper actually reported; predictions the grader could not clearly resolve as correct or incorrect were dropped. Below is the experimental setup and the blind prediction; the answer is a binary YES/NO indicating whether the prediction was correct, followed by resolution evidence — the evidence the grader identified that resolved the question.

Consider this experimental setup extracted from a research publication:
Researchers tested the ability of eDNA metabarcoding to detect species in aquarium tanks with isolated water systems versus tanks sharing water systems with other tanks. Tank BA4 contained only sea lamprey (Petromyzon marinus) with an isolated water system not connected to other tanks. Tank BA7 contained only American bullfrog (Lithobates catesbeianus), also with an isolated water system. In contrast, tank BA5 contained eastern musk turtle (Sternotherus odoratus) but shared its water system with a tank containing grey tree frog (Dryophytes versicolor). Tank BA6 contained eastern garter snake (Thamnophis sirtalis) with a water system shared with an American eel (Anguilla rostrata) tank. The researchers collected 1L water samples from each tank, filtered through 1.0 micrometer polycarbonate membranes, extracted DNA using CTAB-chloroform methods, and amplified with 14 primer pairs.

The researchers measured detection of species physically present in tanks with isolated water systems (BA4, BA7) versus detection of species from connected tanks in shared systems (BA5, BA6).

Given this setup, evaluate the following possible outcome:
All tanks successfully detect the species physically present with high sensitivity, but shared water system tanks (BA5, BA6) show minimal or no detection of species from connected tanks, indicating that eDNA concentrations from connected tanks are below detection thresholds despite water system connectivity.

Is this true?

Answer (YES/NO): NO